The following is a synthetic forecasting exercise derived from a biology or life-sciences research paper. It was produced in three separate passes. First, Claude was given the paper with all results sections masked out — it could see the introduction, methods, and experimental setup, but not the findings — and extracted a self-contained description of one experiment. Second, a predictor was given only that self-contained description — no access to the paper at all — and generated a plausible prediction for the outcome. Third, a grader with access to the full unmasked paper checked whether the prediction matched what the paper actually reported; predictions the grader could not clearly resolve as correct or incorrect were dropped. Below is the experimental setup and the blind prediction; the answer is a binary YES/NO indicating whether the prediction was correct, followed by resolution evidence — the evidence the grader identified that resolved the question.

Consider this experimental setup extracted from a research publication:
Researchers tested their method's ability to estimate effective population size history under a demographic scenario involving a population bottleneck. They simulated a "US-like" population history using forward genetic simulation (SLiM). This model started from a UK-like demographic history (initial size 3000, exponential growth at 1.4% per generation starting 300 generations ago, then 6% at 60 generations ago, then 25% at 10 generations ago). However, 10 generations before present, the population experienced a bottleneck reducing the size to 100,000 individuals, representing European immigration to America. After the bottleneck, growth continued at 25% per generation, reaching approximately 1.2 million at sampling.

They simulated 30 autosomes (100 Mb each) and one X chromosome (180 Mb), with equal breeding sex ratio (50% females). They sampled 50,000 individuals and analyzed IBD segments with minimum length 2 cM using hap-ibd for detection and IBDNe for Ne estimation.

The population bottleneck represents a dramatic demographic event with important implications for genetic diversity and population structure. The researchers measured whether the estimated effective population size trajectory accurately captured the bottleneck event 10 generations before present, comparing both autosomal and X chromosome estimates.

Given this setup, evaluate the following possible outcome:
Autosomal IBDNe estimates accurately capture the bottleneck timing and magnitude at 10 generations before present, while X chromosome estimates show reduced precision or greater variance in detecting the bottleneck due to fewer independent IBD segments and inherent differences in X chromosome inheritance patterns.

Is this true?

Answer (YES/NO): NO